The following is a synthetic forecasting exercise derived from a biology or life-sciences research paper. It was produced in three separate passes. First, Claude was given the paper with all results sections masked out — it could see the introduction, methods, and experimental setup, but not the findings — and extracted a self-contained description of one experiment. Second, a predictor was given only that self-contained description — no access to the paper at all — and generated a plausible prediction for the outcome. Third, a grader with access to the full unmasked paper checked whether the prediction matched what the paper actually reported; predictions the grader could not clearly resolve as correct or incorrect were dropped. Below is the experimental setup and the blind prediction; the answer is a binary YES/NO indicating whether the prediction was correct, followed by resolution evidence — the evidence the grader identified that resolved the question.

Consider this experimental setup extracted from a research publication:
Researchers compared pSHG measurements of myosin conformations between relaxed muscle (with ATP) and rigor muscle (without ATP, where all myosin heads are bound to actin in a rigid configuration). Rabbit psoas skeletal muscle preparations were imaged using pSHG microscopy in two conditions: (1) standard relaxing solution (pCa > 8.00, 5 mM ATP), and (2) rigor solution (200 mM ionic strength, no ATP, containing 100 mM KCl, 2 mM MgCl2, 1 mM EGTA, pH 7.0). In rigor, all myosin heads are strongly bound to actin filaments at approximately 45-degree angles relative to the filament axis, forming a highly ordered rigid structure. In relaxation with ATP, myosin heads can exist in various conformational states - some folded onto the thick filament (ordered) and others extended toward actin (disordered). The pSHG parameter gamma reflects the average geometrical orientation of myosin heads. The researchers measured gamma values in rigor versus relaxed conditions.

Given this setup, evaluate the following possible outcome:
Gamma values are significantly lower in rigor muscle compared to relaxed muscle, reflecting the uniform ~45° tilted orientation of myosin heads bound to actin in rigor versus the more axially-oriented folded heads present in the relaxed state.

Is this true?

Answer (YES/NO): NO